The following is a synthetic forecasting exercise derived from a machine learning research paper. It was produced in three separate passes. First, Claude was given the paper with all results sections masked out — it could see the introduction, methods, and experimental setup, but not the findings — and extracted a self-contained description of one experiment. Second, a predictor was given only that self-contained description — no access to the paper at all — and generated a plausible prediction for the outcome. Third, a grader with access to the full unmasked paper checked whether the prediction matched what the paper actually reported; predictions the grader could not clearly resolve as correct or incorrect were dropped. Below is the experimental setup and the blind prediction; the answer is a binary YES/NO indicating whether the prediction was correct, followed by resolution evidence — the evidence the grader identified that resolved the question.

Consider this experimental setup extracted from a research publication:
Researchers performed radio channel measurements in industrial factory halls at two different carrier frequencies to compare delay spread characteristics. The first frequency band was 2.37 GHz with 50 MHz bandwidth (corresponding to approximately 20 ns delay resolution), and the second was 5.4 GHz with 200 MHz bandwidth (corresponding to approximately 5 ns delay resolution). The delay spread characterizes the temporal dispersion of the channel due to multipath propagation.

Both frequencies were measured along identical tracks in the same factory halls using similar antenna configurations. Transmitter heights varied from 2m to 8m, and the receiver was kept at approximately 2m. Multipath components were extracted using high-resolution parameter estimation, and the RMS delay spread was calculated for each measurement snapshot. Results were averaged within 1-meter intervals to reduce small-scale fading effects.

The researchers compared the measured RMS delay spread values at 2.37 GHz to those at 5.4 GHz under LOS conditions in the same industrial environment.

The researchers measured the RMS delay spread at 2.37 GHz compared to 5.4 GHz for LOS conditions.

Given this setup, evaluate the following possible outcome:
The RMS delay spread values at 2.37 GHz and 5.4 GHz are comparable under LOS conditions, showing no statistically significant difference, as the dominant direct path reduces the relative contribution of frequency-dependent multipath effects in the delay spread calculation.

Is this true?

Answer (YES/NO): NO